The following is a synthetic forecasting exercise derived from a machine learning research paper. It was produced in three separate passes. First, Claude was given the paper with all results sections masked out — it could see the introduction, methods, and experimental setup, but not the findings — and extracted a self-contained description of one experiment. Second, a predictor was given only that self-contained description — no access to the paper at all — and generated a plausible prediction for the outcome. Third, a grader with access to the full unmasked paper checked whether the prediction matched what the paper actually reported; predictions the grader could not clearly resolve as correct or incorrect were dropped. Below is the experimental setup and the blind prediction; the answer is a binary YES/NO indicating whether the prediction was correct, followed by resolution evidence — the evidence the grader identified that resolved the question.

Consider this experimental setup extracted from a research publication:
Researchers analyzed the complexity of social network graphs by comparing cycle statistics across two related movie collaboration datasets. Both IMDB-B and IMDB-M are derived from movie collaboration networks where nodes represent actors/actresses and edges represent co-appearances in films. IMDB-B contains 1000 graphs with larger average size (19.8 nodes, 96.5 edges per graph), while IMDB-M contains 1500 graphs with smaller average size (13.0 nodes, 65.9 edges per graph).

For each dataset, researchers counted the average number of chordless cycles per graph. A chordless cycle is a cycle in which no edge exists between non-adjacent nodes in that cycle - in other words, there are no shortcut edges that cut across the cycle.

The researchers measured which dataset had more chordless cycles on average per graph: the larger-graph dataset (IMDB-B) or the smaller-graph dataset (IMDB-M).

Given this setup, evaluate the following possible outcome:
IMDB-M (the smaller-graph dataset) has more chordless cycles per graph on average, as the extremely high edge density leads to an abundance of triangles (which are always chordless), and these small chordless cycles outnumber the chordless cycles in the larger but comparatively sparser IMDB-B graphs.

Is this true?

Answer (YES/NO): NO